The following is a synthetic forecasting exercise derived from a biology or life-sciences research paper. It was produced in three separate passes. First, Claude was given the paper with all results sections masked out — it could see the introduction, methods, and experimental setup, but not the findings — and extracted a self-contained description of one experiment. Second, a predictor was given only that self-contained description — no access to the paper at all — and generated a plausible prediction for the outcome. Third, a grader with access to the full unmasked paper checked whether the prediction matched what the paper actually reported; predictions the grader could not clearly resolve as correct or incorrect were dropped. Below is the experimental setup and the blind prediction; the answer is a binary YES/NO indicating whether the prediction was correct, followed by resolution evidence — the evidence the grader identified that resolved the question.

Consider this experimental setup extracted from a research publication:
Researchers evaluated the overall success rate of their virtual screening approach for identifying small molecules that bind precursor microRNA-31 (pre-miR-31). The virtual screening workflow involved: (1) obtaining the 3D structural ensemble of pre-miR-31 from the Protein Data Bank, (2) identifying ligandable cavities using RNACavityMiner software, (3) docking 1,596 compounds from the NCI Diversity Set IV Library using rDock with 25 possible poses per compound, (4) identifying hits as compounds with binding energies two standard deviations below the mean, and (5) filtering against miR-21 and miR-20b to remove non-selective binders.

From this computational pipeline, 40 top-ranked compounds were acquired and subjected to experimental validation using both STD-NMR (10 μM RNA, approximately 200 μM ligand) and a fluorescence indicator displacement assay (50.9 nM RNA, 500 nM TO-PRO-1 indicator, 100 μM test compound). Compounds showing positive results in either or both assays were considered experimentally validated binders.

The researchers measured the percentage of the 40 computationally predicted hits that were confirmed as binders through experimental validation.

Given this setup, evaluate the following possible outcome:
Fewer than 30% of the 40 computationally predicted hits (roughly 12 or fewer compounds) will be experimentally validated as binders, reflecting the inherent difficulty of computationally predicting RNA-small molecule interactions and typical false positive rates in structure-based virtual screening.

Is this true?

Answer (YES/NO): YES